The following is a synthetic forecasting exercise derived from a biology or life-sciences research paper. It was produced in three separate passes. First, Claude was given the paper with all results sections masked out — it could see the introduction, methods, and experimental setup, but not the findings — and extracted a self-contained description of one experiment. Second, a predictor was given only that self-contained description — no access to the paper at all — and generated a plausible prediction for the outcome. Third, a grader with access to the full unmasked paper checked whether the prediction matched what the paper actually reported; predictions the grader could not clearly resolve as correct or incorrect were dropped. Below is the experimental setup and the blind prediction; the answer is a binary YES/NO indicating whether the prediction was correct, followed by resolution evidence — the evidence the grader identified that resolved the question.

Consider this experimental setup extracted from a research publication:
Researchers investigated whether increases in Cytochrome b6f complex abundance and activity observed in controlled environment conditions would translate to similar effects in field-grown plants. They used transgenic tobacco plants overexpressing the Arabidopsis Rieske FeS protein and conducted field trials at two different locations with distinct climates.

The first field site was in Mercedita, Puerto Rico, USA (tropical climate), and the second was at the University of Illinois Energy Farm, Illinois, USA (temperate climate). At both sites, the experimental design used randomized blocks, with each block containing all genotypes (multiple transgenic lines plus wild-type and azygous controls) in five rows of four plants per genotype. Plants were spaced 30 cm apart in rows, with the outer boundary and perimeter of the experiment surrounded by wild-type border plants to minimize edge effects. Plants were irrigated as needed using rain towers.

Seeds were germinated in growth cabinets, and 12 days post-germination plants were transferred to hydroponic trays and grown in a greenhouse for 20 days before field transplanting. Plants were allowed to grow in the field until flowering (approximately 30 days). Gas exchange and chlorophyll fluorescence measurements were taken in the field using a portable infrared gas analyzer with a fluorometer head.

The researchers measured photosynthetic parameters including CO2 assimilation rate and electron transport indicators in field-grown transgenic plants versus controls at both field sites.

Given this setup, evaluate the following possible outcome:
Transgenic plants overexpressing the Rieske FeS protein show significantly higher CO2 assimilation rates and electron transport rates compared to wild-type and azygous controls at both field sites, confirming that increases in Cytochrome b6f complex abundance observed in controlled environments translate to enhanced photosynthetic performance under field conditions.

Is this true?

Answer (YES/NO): NO